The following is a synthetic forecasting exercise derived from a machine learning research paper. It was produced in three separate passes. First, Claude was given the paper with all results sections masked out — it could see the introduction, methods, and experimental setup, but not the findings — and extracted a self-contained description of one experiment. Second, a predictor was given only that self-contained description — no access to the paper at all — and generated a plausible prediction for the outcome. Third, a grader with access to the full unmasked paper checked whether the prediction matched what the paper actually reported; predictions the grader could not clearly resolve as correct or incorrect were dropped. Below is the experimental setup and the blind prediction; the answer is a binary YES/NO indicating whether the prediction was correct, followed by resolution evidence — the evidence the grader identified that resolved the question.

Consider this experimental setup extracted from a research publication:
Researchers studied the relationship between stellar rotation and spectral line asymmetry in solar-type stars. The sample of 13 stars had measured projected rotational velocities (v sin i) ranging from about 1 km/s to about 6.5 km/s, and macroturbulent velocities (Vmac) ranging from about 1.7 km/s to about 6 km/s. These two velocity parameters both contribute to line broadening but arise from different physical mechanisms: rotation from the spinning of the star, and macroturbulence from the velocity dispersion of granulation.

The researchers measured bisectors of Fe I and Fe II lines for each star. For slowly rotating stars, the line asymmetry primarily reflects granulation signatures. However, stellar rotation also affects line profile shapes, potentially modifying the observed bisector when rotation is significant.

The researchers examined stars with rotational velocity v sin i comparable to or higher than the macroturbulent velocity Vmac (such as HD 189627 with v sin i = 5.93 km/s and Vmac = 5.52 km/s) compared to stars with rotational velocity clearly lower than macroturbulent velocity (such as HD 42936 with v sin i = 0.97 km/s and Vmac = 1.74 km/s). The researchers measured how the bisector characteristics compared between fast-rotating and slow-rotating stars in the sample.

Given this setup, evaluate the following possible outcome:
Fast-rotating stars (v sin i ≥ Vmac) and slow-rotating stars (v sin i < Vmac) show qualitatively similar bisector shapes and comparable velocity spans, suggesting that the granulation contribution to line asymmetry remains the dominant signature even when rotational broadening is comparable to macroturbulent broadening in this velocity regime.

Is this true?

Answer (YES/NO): NO